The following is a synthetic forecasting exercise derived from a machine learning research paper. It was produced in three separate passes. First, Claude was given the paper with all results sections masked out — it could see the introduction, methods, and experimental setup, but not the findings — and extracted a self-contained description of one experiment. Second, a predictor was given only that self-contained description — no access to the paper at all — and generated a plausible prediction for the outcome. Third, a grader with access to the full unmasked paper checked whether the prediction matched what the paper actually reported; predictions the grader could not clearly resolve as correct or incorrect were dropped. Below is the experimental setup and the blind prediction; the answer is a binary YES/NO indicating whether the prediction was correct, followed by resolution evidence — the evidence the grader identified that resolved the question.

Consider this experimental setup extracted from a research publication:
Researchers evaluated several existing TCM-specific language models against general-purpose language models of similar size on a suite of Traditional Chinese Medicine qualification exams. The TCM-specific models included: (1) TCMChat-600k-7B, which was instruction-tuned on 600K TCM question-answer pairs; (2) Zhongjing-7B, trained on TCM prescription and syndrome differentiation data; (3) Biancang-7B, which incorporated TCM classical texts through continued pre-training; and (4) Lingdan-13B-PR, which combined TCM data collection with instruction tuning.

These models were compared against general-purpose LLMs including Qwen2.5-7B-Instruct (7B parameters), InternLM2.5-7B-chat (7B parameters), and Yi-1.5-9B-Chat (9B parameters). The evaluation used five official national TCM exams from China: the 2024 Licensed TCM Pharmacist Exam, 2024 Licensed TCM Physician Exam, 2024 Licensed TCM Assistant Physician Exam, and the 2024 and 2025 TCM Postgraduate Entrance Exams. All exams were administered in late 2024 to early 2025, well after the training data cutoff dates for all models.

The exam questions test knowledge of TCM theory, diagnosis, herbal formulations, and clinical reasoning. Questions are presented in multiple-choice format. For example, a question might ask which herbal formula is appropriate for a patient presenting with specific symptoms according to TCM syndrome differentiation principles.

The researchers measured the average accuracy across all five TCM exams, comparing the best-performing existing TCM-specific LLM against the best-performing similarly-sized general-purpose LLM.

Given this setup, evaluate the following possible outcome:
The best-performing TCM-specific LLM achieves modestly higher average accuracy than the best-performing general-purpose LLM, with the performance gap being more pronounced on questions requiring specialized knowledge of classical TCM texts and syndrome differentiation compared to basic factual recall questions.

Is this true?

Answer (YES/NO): NO